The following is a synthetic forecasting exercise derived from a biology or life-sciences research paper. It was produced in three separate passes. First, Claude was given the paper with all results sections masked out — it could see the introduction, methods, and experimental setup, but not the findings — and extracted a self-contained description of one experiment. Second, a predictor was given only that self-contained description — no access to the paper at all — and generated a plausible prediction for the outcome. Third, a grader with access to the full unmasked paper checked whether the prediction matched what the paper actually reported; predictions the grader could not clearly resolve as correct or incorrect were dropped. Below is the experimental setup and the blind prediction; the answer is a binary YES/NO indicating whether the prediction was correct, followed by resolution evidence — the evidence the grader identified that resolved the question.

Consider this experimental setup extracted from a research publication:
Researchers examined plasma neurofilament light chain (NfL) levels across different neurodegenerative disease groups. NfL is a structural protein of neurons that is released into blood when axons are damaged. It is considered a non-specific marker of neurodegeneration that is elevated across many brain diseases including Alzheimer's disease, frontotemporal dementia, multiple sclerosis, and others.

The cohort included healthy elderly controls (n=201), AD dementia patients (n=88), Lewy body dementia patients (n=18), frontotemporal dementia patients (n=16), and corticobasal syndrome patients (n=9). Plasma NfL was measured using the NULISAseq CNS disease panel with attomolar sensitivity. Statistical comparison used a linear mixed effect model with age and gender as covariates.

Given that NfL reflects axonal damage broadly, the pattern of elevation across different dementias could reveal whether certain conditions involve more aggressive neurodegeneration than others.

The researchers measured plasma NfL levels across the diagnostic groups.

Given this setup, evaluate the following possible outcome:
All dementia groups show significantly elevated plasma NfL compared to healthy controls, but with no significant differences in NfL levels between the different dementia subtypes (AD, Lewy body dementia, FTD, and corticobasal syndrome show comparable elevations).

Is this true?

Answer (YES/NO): NO